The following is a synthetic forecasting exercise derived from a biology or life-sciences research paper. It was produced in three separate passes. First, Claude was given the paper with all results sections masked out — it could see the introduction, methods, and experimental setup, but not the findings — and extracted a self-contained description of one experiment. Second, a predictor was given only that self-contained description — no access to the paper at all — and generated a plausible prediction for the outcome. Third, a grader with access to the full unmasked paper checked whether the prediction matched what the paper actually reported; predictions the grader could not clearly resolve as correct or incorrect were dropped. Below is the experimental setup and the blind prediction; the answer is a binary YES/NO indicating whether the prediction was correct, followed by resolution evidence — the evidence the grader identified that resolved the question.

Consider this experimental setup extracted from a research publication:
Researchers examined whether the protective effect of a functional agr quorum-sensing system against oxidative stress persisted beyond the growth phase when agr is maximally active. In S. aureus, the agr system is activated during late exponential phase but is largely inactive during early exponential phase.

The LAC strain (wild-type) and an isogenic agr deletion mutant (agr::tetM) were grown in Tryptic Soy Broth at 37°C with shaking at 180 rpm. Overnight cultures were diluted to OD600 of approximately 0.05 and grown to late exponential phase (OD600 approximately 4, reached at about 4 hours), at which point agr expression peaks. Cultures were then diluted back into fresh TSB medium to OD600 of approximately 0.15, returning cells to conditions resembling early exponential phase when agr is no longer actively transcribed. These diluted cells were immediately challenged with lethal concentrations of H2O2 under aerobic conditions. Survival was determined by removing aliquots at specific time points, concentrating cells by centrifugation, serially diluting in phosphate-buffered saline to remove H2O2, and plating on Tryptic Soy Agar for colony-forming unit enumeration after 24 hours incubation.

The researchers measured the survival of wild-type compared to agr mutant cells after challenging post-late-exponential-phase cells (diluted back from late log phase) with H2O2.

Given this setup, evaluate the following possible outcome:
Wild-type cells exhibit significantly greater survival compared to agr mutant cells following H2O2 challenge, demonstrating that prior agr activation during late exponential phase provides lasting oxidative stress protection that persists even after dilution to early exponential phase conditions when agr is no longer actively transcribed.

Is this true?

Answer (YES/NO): YES